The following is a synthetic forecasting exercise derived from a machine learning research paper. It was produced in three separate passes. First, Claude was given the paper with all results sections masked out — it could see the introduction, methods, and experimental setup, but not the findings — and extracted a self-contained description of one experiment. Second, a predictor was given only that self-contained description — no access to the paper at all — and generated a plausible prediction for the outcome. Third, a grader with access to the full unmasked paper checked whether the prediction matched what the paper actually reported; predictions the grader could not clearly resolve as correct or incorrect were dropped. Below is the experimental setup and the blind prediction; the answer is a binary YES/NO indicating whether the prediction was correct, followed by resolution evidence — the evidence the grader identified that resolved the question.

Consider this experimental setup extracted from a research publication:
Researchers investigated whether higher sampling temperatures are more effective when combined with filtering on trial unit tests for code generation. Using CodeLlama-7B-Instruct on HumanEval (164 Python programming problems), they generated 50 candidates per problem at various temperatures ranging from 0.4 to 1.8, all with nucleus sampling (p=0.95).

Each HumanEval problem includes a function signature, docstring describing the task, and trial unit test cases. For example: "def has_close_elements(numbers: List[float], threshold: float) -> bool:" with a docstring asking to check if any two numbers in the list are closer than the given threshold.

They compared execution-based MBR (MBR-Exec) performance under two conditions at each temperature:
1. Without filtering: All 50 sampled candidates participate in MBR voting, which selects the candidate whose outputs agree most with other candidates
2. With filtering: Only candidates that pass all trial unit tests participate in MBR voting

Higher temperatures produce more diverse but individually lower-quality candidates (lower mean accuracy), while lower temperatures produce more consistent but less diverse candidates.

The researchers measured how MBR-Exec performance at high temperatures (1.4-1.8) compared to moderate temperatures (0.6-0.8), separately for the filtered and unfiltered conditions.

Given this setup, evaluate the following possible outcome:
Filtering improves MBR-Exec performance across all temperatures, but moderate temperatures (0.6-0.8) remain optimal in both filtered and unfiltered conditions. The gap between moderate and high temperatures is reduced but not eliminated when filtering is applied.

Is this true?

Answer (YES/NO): NO